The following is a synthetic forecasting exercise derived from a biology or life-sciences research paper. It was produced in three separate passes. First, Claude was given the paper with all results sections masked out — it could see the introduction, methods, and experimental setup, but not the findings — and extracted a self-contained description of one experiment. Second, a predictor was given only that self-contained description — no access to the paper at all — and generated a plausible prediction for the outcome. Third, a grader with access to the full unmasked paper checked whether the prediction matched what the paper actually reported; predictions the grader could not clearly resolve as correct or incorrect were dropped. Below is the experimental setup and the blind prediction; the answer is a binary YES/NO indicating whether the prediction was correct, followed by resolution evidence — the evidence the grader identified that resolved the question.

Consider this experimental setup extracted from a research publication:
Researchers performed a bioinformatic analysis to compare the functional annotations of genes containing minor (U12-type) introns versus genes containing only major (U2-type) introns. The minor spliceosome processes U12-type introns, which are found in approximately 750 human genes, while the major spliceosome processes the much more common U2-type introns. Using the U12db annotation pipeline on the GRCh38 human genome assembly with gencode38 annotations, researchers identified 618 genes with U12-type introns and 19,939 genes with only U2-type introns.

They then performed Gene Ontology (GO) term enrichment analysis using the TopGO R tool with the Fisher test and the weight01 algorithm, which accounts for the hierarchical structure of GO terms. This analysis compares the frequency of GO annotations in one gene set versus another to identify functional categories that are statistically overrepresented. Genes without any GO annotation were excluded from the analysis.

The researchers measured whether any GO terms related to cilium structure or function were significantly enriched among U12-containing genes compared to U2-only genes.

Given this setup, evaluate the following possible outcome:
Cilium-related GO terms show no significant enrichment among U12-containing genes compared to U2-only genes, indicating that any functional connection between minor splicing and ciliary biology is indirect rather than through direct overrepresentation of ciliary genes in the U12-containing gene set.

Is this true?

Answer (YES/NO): NO